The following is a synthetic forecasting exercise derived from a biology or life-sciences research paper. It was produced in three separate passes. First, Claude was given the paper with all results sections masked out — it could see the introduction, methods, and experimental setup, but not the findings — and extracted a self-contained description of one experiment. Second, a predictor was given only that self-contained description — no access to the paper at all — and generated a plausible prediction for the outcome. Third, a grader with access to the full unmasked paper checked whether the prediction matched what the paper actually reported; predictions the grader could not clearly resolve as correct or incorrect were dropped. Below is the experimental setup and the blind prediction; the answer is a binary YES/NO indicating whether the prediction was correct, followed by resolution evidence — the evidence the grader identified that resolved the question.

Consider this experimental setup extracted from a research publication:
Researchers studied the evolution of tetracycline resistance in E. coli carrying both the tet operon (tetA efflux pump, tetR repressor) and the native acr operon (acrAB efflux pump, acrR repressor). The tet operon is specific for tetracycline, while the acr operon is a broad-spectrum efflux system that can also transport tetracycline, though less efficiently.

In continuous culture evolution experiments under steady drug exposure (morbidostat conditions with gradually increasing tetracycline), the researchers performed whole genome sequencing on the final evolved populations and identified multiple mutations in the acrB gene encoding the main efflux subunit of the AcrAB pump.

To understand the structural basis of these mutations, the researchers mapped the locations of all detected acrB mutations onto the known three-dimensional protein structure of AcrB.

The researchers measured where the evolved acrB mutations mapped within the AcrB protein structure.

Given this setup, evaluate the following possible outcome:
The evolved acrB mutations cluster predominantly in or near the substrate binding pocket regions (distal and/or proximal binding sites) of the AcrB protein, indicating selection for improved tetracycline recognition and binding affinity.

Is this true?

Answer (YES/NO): YES